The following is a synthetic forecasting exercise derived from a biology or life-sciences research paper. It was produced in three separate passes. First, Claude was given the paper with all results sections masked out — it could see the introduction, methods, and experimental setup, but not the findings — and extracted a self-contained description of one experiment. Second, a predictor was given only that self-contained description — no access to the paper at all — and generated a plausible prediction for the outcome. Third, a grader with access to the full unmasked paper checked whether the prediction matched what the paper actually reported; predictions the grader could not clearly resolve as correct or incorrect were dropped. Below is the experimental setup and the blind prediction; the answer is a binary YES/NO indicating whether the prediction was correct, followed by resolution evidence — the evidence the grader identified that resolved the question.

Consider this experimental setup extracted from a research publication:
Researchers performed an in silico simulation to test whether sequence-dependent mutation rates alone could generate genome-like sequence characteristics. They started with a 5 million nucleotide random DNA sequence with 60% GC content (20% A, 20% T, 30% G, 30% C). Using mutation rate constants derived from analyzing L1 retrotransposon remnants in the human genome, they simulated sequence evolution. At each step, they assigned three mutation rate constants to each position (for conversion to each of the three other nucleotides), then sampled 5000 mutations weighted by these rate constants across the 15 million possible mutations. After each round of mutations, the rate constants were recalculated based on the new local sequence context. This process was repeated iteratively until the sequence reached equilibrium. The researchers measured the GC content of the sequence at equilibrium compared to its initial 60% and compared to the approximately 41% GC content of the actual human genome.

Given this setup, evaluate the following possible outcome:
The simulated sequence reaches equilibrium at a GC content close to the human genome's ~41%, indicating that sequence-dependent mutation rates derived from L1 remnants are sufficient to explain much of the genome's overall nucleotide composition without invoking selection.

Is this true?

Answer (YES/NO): YES